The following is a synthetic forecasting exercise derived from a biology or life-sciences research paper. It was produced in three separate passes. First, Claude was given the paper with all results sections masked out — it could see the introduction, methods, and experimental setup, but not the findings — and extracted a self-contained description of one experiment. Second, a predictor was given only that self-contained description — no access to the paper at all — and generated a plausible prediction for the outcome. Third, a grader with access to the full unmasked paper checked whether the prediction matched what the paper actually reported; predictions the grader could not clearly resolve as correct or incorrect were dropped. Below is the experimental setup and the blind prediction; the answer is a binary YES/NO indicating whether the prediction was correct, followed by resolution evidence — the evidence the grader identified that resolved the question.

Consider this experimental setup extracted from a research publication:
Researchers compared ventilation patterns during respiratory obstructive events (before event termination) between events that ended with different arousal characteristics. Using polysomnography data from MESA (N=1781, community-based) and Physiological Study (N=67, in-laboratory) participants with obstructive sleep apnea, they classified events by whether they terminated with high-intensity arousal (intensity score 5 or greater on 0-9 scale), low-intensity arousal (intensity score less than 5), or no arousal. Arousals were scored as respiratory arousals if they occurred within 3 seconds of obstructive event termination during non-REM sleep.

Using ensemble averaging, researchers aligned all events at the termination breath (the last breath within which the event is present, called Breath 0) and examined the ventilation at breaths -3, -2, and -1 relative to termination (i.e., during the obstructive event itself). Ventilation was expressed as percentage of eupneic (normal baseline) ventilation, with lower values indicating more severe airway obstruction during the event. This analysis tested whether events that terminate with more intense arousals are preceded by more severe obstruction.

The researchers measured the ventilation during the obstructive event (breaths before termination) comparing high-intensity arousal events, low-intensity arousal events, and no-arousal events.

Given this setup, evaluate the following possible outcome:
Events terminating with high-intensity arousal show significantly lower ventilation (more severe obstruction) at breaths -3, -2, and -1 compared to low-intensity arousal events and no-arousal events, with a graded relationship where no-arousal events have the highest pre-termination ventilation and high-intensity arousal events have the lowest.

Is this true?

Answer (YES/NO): NO